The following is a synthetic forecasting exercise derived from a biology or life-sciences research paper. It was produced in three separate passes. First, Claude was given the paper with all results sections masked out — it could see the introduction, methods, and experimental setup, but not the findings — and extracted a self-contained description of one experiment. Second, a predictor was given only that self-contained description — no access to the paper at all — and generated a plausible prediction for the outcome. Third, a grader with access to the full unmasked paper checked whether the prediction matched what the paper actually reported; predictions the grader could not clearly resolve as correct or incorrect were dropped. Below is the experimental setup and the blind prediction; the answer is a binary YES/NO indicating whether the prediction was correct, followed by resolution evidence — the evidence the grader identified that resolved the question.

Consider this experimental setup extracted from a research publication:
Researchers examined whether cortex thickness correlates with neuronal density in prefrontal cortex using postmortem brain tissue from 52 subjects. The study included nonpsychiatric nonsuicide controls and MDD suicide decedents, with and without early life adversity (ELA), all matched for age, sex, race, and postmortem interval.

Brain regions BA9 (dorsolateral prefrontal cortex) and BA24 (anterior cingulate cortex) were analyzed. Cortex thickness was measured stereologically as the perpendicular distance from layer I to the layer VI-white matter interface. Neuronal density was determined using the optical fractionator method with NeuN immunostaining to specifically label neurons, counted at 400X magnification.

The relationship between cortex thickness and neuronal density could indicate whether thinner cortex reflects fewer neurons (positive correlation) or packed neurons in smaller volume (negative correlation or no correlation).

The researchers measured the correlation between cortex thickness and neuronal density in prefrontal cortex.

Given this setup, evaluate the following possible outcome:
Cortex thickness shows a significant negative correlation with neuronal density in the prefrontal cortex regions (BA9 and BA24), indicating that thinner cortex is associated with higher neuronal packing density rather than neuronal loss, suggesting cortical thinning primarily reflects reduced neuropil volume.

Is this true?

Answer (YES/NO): NO